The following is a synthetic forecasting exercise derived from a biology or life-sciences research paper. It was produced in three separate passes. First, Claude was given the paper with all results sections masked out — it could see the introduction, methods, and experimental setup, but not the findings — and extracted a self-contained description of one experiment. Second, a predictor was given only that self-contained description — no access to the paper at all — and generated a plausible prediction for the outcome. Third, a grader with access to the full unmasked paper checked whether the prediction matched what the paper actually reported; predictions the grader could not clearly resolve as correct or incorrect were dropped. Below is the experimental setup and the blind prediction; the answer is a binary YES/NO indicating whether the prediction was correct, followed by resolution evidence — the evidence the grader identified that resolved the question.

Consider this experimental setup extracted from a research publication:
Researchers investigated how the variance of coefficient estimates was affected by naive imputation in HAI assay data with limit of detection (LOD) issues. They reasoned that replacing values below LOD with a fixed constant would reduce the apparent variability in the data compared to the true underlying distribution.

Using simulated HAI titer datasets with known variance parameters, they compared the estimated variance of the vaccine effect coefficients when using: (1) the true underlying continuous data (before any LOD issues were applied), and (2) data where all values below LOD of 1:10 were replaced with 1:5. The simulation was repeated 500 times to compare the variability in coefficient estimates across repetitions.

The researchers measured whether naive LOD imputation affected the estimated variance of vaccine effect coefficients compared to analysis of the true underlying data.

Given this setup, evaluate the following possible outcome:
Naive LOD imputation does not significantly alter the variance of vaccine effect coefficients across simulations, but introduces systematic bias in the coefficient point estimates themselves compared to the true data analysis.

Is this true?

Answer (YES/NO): NO